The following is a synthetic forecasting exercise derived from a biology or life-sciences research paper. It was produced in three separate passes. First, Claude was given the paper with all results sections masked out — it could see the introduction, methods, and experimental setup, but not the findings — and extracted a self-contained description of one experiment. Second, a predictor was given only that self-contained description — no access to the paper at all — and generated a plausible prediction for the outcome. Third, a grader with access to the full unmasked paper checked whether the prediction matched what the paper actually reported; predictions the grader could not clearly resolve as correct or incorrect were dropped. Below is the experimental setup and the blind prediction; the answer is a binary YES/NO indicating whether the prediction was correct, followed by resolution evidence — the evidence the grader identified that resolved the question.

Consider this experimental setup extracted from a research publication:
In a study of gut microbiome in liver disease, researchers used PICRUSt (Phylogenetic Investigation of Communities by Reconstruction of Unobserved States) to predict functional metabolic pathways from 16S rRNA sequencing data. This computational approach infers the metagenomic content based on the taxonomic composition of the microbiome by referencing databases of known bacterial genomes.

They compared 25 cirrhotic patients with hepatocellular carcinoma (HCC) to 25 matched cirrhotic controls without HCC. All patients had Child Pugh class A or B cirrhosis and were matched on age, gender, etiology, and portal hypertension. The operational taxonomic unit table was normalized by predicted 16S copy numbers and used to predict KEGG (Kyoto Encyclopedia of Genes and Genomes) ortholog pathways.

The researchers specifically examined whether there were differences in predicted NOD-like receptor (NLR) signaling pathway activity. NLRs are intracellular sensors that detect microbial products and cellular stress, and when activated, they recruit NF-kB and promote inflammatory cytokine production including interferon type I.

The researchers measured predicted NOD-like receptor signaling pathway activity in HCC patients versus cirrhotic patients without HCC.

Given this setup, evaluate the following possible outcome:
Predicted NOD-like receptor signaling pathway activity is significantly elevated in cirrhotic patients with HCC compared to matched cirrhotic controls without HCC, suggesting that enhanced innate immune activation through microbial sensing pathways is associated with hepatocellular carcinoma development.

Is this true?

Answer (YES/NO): YES